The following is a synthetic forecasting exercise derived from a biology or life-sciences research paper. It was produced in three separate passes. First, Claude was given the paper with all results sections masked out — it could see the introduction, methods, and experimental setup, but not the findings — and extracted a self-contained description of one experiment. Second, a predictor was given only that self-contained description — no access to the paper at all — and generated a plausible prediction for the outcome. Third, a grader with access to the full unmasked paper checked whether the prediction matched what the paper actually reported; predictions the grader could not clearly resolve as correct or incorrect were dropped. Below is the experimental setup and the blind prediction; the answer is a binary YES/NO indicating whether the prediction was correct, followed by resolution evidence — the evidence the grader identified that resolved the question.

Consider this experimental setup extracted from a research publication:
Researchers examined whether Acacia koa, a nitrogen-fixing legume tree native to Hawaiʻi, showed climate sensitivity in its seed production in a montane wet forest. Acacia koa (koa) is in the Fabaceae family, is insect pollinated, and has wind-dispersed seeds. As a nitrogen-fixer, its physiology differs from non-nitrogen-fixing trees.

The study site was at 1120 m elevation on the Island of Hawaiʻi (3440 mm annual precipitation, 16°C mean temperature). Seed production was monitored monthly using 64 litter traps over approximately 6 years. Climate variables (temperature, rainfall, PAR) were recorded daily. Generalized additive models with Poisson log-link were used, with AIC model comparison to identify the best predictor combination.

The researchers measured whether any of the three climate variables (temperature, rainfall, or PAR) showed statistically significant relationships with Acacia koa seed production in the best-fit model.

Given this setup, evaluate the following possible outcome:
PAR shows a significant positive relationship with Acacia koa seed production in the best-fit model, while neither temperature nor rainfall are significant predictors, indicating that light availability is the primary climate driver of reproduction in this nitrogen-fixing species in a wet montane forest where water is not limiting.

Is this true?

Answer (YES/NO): NO